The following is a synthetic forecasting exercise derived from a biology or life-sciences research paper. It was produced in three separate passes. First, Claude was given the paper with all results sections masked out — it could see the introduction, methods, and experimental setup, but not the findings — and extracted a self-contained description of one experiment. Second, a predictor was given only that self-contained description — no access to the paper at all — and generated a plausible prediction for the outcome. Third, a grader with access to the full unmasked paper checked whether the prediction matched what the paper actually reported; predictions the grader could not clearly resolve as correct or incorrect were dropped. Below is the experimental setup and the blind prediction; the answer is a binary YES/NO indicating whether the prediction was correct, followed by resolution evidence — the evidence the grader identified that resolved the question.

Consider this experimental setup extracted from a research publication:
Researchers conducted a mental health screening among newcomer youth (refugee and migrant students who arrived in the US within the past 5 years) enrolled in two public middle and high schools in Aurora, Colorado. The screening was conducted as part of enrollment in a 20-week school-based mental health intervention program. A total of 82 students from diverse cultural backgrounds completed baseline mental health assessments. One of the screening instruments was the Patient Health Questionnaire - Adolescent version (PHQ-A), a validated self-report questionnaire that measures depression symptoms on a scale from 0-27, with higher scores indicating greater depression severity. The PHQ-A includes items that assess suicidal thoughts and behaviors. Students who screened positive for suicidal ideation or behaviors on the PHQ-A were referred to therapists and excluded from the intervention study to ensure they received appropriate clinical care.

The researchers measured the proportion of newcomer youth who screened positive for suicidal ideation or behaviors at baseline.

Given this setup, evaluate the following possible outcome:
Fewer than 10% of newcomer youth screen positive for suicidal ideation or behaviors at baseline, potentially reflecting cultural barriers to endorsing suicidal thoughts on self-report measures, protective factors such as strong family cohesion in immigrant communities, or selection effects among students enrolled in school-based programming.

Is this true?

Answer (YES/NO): NO